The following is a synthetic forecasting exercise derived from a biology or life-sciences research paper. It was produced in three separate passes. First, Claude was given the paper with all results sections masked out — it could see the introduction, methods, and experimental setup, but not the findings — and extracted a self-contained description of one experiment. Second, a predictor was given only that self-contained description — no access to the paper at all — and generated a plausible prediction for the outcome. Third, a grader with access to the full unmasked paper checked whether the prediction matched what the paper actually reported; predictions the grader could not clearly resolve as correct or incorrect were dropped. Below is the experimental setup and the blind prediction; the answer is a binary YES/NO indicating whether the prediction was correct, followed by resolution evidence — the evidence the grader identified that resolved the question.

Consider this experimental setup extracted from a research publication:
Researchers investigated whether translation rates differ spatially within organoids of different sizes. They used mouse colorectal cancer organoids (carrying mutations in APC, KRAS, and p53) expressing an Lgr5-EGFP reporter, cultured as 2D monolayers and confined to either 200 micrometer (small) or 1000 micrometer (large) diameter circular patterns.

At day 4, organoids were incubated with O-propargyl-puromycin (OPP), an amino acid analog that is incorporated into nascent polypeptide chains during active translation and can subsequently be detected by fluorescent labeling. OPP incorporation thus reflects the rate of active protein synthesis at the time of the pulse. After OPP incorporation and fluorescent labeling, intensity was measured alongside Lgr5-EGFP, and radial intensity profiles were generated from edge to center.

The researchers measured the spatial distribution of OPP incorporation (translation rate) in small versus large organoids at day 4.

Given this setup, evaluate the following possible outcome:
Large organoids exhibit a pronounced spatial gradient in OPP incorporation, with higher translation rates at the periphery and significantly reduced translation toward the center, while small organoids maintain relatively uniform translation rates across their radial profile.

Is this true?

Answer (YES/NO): YES